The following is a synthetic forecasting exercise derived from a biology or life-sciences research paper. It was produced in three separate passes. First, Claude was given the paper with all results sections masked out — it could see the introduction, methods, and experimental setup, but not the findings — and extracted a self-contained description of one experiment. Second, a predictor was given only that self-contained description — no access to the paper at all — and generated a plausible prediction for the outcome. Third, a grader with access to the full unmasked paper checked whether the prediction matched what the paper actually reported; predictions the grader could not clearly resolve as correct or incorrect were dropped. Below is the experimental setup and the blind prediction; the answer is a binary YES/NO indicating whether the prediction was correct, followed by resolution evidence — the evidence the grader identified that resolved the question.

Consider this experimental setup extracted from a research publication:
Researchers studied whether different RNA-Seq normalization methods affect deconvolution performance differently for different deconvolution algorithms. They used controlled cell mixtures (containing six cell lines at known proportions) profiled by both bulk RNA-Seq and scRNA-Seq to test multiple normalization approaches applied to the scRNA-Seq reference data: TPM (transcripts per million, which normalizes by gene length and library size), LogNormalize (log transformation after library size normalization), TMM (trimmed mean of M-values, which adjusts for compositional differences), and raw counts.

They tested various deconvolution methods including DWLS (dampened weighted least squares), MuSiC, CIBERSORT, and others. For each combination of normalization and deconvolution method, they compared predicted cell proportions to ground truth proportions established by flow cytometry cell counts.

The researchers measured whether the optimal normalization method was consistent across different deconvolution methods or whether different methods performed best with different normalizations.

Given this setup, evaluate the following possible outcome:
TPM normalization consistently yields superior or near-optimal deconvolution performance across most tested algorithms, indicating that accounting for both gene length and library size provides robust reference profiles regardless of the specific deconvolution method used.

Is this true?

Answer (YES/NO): YES